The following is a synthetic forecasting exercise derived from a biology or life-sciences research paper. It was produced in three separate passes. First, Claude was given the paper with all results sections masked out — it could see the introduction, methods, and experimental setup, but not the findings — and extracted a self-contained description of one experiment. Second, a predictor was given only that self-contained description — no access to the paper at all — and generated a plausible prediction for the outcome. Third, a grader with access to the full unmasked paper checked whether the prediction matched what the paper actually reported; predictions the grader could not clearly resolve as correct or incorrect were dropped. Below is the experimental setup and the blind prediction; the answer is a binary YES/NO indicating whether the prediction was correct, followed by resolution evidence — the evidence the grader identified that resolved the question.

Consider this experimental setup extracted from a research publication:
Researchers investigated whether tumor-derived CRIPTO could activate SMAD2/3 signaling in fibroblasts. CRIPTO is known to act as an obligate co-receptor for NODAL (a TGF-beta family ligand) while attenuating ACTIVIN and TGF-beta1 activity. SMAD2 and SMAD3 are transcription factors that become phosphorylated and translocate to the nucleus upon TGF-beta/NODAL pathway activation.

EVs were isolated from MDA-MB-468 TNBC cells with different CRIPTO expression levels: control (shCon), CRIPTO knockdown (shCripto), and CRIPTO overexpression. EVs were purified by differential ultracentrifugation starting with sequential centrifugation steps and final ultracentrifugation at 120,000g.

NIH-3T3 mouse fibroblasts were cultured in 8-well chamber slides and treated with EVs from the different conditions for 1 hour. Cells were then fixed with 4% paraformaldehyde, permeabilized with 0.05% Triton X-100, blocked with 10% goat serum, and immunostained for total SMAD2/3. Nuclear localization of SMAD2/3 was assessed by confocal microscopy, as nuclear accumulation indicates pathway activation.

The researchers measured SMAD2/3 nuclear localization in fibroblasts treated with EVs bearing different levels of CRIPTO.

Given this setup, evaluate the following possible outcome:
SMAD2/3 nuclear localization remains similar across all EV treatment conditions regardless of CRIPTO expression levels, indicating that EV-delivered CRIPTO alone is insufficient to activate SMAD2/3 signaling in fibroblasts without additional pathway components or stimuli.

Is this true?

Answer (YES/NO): NO